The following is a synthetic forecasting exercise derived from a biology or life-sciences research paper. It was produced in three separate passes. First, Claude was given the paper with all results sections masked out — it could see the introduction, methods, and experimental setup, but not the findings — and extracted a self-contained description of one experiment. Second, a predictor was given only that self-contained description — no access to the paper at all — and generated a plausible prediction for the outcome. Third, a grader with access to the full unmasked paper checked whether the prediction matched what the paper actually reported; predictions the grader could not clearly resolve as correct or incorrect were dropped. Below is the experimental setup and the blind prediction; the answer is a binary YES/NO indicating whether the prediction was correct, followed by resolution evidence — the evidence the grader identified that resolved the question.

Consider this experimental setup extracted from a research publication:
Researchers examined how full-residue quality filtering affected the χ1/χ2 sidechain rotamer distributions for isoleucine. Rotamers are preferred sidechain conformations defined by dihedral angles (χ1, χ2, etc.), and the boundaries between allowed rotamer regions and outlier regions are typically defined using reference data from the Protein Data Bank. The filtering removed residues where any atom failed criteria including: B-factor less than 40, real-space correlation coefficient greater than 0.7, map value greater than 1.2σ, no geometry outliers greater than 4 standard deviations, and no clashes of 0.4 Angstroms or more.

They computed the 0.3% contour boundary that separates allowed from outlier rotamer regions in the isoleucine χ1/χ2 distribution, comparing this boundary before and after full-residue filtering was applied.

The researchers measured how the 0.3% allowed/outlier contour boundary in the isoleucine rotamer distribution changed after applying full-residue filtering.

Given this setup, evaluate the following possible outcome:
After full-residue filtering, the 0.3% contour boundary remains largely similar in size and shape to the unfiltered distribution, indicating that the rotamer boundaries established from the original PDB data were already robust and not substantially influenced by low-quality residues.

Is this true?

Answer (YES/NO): NO